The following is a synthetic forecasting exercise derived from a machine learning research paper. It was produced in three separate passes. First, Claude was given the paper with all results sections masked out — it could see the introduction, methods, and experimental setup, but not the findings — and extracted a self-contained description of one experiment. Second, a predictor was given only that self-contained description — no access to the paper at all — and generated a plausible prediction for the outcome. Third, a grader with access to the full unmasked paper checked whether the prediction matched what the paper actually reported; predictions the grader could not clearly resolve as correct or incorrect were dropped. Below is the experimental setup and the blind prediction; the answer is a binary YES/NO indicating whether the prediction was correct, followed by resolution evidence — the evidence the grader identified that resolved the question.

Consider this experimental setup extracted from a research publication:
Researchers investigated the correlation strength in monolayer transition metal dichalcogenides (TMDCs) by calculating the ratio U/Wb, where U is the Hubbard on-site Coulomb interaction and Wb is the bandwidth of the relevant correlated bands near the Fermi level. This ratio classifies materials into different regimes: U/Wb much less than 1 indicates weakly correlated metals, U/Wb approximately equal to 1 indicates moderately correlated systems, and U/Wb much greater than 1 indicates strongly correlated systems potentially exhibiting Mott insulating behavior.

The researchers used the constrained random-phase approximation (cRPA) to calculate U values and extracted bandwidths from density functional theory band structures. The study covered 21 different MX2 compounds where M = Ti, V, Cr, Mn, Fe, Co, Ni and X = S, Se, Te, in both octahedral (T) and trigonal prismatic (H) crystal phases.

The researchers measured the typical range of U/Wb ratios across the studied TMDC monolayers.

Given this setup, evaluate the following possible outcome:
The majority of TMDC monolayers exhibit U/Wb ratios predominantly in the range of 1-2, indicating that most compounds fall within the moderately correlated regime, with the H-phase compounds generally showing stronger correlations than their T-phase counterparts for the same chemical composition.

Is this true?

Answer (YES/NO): NO